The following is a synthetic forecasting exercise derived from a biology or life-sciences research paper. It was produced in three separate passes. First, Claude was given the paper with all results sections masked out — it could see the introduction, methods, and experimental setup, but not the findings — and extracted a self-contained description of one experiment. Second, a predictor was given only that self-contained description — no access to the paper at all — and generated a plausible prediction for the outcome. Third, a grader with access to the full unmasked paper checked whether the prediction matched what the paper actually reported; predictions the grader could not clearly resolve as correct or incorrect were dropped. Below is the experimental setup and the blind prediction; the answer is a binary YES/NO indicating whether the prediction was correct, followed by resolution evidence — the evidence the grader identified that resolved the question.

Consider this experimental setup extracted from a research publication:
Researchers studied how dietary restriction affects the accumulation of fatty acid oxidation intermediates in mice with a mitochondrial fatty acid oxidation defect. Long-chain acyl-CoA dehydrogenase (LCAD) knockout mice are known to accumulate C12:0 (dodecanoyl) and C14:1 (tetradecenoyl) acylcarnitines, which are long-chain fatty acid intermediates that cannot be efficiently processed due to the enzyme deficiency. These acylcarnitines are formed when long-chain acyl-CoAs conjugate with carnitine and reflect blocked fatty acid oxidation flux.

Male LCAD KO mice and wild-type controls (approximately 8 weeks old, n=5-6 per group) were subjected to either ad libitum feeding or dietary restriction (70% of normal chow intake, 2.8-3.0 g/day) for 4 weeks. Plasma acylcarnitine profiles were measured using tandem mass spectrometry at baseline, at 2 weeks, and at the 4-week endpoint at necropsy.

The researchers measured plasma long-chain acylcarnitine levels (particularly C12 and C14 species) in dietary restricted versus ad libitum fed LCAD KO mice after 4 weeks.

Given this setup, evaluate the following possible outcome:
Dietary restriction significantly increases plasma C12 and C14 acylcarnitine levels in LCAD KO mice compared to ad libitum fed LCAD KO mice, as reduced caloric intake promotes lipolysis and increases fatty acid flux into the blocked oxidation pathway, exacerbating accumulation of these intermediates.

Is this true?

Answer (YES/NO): NO